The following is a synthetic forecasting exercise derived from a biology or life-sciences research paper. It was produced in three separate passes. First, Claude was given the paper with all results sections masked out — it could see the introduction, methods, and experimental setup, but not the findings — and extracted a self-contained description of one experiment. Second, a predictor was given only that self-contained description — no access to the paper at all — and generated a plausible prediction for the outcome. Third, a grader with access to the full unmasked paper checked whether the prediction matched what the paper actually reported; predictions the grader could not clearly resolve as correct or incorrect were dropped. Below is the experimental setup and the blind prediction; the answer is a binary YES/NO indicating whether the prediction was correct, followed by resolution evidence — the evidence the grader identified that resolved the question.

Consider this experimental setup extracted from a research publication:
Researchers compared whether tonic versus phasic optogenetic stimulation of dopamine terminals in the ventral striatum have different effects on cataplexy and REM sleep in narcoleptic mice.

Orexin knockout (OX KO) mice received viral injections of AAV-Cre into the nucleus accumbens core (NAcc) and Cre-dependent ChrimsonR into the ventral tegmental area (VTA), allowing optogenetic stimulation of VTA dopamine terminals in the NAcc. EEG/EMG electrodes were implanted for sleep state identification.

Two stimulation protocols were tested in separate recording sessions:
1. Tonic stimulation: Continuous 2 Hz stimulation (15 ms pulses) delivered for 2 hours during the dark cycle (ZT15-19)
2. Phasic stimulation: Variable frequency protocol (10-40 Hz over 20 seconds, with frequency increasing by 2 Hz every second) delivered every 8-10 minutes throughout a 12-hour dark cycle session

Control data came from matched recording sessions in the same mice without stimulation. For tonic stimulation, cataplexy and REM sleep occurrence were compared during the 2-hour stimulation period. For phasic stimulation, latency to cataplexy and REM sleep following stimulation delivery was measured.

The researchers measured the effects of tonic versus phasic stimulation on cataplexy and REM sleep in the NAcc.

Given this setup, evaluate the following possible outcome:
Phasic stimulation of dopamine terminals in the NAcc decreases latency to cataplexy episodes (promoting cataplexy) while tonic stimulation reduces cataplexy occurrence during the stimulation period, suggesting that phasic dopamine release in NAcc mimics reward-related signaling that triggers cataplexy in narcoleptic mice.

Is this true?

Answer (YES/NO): NO